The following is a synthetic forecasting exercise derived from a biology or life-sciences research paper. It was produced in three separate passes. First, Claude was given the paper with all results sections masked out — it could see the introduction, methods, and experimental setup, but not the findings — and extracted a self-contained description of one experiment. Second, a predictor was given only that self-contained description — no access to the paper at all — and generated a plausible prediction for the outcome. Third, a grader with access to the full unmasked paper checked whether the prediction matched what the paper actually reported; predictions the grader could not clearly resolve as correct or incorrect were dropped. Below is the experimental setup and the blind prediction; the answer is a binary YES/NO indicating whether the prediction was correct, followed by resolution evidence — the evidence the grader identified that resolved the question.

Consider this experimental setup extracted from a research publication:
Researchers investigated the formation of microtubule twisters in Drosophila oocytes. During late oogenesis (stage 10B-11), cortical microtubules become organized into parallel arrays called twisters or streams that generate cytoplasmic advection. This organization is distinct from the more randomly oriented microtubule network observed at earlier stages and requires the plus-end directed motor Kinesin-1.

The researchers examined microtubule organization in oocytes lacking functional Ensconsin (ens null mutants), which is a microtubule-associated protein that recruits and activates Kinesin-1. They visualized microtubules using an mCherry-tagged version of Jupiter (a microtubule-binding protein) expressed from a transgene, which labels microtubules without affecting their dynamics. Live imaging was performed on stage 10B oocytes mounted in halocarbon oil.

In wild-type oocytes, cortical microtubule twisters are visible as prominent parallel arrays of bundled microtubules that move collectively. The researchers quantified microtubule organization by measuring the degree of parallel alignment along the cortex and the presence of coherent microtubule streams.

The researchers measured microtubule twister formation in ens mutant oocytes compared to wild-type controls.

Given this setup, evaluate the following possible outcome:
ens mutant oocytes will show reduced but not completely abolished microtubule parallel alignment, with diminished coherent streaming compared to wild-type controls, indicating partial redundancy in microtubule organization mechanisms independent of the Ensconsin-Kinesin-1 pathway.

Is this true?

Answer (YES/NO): NO